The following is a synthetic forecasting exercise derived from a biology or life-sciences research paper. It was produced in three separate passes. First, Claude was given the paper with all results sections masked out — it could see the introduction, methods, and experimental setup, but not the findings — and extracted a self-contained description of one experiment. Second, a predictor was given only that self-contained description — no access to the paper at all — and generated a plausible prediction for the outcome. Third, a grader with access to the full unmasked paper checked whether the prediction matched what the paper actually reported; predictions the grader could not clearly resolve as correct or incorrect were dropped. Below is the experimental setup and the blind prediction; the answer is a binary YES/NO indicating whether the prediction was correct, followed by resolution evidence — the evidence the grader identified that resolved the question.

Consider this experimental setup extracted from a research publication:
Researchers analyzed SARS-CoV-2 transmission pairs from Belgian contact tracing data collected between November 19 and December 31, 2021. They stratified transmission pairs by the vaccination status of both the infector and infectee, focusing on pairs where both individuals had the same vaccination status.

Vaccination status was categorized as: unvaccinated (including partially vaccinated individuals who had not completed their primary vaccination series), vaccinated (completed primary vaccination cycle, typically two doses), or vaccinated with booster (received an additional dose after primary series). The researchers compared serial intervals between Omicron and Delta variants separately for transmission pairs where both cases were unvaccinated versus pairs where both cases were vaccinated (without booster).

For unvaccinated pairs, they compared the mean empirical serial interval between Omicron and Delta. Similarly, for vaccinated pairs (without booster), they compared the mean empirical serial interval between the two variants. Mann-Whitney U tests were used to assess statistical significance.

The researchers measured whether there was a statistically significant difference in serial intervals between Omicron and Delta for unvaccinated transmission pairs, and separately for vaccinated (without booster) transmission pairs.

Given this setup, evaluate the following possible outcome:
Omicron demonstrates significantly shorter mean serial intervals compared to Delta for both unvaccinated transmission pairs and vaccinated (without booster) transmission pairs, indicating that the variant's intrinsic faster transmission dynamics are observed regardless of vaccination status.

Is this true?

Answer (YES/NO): NO